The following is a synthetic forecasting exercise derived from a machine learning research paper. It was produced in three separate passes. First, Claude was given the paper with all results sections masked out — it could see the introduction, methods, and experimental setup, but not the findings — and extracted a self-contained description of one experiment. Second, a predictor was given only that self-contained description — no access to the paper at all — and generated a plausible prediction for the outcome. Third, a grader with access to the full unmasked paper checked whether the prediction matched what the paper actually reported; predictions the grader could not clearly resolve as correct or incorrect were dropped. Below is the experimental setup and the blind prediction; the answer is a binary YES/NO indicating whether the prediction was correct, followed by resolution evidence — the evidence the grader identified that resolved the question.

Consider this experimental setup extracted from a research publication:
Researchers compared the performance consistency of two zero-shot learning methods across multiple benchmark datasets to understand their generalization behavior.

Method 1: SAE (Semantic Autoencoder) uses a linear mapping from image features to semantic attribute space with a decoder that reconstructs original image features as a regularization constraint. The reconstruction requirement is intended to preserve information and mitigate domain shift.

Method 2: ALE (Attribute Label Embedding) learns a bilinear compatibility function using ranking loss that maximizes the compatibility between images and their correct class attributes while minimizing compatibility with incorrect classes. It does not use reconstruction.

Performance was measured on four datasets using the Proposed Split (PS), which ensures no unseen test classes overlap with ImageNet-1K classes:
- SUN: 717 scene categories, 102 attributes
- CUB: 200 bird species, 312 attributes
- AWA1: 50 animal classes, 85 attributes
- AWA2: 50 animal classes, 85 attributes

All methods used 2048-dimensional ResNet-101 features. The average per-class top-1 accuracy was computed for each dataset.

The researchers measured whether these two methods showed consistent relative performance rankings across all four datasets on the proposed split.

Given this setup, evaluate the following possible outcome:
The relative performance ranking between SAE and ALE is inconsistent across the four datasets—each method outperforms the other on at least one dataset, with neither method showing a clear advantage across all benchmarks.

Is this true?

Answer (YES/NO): NO